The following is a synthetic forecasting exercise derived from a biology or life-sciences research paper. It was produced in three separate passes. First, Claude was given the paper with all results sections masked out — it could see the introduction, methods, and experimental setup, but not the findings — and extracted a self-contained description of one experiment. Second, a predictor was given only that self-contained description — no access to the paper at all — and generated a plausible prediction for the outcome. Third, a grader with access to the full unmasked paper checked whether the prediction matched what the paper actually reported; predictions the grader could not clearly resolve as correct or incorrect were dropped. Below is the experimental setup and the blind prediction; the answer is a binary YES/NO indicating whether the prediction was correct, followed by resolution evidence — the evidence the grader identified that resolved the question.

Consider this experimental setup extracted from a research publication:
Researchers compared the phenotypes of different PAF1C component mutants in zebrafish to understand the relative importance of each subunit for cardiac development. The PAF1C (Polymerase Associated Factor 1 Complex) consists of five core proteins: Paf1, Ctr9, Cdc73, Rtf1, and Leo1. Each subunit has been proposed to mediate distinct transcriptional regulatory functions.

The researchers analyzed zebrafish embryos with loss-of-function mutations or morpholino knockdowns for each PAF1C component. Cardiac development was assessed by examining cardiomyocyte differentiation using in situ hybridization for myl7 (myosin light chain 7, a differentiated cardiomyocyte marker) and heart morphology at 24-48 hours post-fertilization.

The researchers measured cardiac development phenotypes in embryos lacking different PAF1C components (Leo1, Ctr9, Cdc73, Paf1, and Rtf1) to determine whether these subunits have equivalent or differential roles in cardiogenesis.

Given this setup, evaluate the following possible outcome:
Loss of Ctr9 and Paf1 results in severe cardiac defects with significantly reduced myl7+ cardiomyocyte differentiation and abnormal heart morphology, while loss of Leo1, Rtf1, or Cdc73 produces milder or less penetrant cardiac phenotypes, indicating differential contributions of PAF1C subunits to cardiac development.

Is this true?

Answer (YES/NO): NO